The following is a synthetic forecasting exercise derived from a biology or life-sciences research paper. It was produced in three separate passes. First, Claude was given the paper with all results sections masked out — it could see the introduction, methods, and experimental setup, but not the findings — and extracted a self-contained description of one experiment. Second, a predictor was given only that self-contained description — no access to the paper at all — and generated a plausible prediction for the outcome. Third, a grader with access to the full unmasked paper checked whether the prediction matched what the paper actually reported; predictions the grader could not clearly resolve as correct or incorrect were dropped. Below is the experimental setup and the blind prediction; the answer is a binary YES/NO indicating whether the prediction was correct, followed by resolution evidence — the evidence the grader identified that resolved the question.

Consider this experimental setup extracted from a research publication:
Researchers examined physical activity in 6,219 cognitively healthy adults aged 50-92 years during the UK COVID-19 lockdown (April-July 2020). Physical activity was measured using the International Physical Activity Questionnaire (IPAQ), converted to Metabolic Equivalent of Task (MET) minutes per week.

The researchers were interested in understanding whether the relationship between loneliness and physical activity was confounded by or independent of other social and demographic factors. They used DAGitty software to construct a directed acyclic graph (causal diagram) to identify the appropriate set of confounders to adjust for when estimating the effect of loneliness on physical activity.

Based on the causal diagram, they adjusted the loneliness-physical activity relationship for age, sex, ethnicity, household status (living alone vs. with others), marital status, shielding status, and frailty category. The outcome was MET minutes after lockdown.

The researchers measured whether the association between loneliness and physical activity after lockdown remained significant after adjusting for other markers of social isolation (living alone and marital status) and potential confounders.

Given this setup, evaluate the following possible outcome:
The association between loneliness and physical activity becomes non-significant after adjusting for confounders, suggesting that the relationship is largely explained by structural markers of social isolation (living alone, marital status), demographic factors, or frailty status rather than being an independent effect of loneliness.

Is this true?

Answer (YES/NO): NO